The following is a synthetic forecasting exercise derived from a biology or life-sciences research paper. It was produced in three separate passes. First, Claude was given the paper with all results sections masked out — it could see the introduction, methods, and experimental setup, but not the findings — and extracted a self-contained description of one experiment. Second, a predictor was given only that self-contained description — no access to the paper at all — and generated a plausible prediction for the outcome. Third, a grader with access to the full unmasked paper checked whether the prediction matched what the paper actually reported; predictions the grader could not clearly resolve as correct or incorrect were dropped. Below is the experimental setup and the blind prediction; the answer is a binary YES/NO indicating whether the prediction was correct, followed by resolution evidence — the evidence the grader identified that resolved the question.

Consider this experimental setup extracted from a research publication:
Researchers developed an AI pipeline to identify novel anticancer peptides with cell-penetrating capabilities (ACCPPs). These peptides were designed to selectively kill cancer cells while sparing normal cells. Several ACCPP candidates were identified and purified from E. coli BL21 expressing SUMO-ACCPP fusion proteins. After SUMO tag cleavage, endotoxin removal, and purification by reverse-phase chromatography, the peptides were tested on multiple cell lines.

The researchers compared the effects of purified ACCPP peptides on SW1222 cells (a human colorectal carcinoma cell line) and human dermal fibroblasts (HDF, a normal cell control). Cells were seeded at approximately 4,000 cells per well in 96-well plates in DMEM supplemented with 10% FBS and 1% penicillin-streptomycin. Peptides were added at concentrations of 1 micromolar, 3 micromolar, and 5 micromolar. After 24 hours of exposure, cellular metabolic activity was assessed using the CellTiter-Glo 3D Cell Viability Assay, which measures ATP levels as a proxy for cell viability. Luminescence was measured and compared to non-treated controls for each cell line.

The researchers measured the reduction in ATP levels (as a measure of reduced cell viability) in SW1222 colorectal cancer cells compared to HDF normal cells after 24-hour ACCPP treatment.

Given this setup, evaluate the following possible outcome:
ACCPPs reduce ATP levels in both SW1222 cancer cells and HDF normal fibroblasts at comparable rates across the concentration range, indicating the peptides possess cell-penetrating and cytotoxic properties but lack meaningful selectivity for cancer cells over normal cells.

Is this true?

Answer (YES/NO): NO